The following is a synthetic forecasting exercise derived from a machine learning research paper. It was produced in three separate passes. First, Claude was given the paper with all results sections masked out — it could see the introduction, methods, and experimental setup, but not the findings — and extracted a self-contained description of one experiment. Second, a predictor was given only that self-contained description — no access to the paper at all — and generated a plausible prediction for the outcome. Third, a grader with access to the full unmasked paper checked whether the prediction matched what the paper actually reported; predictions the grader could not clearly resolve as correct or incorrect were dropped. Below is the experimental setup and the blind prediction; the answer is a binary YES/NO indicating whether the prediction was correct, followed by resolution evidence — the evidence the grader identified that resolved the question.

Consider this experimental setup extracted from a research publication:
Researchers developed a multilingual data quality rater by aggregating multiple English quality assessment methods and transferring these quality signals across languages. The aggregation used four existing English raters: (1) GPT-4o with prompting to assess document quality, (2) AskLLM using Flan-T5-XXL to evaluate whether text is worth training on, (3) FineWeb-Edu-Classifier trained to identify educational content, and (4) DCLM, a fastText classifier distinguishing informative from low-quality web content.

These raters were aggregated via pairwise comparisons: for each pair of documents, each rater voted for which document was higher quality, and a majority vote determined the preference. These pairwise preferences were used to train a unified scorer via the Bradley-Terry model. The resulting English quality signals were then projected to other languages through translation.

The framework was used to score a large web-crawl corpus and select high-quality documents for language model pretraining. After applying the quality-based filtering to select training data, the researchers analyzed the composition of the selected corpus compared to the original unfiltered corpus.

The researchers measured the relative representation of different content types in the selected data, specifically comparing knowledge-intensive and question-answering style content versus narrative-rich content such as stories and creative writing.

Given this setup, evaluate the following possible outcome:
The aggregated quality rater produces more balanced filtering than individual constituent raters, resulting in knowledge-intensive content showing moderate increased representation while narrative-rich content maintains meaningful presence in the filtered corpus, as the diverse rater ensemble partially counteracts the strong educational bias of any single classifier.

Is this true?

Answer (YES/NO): NO